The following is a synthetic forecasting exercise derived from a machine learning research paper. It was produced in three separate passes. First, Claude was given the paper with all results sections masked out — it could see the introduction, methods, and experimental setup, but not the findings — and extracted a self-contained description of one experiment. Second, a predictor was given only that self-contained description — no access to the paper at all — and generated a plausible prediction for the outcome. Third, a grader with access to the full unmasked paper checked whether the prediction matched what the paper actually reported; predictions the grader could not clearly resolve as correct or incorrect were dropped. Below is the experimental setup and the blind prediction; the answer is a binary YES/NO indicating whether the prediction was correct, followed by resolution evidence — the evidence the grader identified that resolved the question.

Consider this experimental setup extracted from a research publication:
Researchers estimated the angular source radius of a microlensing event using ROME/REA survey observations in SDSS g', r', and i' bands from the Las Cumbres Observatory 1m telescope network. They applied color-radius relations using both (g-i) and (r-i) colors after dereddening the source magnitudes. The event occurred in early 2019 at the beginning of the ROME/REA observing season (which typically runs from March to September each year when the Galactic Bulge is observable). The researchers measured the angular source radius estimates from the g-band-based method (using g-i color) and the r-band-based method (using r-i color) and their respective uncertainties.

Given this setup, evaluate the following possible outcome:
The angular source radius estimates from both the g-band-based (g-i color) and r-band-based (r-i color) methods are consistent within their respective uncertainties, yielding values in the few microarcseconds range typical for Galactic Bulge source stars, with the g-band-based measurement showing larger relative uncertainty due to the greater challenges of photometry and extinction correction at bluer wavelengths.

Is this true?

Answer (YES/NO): NO